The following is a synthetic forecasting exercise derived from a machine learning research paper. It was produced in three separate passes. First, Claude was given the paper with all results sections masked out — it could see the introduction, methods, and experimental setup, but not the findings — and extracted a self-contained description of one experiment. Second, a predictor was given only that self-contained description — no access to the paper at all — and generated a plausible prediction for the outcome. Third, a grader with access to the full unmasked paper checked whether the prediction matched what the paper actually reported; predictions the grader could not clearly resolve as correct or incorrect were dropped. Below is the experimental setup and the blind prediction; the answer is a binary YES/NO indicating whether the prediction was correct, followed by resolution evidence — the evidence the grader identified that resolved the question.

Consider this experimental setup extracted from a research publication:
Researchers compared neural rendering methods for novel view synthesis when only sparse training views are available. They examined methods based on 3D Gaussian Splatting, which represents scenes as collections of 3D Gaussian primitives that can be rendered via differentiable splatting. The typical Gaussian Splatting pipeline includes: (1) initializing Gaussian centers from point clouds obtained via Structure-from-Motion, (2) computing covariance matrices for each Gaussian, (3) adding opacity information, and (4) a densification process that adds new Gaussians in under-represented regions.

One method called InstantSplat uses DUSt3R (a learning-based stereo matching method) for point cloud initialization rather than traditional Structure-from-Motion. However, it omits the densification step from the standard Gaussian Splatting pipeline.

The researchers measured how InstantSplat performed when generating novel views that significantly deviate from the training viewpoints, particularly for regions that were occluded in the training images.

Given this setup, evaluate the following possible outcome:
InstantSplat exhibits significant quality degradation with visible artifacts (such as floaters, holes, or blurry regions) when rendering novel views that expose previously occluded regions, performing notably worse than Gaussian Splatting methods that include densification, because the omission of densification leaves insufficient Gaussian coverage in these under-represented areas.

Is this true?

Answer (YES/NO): YES